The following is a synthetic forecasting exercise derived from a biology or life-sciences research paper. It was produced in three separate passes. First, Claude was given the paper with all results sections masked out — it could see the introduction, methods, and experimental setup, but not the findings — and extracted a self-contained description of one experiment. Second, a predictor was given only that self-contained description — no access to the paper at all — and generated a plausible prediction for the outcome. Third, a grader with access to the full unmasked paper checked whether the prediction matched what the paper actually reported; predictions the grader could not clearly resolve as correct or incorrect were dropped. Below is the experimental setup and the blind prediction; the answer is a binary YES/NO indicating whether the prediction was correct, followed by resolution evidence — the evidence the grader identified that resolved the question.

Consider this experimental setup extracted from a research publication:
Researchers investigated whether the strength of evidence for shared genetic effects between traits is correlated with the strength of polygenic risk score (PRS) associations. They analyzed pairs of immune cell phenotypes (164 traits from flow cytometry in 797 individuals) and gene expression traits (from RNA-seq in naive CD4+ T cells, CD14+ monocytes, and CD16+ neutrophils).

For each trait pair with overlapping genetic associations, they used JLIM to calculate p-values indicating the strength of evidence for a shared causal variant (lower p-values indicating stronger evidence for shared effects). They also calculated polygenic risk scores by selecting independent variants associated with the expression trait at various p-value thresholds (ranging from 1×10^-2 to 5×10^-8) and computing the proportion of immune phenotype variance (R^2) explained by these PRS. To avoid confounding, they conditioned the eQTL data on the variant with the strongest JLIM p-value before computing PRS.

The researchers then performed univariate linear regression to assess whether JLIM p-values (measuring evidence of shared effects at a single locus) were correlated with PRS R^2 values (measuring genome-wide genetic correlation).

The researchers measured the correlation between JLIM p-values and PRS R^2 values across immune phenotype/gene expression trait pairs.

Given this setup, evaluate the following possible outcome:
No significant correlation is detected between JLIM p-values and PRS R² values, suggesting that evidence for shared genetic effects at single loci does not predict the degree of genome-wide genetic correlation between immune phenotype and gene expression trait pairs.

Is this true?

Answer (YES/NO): NO